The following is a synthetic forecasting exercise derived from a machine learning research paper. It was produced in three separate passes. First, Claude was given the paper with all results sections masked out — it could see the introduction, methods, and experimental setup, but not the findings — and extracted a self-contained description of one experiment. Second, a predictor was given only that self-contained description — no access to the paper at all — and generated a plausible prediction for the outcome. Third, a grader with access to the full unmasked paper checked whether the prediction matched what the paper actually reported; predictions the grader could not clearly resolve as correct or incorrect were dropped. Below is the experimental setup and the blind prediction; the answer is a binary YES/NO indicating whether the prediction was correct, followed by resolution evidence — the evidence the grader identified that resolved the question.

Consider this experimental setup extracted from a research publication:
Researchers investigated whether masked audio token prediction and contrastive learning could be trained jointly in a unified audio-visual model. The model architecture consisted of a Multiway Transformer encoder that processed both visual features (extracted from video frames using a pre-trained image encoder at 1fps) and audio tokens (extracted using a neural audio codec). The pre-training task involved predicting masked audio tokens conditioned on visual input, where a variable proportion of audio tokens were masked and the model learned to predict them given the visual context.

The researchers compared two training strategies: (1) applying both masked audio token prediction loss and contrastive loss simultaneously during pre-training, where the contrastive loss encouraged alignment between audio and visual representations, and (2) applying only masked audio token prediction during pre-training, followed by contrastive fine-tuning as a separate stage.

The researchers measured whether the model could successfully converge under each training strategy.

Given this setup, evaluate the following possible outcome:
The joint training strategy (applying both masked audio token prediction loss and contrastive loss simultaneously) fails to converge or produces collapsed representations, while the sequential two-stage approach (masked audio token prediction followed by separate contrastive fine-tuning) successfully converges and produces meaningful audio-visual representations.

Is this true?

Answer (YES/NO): YES